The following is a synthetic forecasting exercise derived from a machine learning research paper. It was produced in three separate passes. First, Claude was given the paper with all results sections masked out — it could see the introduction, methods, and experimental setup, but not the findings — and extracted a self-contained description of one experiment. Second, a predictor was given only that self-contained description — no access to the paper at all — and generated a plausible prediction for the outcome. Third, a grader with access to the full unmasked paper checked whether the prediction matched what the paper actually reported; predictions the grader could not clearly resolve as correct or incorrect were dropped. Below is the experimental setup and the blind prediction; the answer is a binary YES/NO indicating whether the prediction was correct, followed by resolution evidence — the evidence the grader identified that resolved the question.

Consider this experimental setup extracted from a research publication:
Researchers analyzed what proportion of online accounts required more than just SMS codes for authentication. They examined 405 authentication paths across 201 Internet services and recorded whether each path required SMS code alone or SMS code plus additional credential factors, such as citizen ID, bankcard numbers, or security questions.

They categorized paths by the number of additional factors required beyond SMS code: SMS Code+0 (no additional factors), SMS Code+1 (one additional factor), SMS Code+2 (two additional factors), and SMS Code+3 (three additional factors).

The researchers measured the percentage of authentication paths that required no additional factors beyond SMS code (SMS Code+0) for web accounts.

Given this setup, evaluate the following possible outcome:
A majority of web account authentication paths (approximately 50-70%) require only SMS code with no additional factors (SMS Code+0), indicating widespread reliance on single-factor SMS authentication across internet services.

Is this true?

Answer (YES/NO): NO